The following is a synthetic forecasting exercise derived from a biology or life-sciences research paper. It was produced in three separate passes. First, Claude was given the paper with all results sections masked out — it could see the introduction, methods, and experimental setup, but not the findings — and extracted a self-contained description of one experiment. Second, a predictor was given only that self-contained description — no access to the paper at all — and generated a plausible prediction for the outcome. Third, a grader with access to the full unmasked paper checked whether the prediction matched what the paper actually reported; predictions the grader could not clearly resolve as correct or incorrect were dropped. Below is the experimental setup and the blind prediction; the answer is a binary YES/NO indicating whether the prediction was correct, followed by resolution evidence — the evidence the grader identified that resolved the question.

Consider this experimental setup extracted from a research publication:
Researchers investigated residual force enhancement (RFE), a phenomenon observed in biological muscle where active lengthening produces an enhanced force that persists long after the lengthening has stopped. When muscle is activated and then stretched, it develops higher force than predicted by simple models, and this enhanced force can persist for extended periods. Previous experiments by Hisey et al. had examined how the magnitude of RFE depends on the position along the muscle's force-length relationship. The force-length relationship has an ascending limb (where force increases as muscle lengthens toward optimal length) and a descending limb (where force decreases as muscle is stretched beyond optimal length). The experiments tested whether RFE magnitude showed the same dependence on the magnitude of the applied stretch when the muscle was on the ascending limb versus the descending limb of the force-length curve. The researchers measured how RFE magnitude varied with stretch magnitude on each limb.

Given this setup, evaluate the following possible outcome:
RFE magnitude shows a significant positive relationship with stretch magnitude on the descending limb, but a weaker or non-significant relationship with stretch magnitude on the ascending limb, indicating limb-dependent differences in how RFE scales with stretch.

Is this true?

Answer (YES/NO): YES